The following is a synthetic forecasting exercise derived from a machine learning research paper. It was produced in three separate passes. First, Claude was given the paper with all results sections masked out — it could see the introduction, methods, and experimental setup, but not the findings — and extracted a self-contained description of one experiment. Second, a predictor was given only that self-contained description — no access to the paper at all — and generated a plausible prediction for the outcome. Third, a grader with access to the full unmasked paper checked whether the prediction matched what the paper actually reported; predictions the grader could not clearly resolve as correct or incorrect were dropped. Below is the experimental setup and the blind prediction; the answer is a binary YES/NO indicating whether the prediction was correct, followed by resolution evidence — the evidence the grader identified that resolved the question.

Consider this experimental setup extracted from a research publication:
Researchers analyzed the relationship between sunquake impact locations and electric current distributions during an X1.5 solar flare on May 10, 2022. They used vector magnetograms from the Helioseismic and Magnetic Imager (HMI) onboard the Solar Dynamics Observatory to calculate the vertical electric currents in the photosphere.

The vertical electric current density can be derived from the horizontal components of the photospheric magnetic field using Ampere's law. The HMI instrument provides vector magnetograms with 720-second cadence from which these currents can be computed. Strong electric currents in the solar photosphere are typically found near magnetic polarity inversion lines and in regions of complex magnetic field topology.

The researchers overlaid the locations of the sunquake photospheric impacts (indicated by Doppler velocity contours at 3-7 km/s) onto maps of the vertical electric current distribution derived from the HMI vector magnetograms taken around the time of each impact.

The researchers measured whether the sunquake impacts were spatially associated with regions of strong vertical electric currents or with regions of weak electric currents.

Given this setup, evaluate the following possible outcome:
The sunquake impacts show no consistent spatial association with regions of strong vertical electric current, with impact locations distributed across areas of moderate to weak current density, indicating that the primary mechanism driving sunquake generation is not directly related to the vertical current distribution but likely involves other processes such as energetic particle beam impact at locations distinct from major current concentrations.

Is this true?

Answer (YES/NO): NO